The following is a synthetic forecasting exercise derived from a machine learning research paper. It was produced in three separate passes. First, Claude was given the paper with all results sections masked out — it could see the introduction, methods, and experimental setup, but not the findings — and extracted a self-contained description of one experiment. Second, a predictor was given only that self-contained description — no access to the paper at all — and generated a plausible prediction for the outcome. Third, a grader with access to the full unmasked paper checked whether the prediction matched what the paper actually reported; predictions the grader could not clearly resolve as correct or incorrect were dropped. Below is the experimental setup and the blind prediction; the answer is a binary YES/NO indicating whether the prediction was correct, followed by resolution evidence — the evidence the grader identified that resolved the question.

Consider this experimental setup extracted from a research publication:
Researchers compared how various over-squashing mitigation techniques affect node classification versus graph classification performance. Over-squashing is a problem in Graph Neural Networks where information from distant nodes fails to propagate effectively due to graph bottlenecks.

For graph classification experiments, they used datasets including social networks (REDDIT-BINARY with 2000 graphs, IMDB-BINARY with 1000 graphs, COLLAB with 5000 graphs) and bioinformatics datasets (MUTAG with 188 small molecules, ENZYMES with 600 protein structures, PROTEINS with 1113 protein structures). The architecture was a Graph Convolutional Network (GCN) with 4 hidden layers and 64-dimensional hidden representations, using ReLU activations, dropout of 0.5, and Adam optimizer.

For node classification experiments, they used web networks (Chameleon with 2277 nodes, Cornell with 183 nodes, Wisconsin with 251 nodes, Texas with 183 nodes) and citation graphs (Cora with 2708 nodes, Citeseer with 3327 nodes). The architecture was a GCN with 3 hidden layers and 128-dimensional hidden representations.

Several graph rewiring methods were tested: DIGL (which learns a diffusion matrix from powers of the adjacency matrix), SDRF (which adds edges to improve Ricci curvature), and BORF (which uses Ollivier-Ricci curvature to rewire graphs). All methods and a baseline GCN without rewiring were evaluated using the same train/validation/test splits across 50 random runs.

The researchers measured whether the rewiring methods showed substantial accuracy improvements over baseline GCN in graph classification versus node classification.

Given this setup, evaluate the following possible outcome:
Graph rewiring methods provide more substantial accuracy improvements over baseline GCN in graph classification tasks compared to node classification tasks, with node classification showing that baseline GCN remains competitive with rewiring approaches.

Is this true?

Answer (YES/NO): YES